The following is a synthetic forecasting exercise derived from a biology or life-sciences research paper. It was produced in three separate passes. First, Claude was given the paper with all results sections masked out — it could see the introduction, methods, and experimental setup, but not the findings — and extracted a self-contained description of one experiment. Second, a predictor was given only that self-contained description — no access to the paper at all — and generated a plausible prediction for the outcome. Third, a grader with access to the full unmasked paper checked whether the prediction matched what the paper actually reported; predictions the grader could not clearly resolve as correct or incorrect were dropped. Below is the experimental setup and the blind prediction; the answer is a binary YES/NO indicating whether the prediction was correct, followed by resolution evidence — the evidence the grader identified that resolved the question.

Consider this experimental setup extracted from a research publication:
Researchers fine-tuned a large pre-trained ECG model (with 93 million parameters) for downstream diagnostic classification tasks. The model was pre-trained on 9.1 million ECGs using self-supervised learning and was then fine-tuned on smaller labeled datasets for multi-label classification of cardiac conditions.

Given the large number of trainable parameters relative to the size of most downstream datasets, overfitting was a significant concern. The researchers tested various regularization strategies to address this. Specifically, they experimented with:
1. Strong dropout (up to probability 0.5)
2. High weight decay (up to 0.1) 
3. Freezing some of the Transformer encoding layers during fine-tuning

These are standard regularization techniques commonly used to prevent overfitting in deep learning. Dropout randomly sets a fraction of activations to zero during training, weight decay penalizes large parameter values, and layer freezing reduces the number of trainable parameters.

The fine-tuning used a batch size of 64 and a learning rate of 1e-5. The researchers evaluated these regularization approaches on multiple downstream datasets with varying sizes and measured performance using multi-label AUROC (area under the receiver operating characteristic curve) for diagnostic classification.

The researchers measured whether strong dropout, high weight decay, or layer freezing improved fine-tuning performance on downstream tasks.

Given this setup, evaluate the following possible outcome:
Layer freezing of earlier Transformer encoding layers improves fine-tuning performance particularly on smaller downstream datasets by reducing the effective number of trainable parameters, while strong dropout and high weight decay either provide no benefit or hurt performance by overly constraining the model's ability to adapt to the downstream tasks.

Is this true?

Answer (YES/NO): NO